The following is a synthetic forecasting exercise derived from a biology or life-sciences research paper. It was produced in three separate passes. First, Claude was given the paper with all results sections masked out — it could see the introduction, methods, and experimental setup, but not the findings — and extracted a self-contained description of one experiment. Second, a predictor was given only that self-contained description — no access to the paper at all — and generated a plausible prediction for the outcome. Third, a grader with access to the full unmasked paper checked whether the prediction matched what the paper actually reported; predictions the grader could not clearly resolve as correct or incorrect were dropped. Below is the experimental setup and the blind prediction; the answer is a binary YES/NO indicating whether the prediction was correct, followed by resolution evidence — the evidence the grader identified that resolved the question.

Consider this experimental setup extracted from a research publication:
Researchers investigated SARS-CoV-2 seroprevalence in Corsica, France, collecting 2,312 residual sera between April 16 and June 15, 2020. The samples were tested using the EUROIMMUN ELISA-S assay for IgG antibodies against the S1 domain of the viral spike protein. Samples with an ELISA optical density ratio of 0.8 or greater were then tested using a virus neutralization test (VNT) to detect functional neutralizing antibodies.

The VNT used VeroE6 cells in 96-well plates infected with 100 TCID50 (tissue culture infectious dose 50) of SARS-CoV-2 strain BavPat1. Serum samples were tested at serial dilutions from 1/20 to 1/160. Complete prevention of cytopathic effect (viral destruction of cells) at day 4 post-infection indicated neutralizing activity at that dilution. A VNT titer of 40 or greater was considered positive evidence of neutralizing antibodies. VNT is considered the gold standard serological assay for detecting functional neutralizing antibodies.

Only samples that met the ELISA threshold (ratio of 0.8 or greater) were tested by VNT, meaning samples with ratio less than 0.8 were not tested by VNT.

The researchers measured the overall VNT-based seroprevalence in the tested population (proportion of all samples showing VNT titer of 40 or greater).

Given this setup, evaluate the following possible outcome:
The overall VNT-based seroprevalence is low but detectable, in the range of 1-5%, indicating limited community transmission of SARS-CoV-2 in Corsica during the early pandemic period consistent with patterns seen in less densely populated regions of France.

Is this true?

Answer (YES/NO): YES